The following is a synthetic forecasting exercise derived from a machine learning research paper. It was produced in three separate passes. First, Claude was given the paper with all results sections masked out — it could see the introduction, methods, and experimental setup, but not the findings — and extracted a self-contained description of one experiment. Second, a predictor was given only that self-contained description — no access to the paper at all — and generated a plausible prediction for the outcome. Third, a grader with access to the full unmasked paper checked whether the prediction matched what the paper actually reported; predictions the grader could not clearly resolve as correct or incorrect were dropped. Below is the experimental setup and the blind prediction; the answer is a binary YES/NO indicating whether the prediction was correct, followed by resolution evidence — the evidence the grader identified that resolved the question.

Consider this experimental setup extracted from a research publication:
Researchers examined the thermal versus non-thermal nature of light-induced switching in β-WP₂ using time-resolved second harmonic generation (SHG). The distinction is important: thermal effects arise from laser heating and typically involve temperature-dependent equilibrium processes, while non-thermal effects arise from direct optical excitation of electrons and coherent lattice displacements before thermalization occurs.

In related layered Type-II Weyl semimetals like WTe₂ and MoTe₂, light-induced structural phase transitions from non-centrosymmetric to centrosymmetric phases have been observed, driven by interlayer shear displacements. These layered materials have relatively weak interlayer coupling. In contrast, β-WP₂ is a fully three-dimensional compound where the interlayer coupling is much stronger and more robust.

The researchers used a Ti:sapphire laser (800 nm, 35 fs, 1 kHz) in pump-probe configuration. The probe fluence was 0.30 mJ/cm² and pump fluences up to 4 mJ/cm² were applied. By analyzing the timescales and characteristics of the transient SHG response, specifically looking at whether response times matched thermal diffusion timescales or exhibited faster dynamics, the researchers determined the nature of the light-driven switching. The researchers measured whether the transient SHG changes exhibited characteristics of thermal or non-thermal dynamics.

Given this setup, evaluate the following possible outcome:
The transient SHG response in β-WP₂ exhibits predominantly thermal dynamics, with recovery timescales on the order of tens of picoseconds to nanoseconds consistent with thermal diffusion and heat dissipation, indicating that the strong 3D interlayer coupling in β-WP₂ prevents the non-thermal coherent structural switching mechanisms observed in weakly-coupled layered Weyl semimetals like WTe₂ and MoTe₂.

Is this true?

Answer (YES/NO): NO